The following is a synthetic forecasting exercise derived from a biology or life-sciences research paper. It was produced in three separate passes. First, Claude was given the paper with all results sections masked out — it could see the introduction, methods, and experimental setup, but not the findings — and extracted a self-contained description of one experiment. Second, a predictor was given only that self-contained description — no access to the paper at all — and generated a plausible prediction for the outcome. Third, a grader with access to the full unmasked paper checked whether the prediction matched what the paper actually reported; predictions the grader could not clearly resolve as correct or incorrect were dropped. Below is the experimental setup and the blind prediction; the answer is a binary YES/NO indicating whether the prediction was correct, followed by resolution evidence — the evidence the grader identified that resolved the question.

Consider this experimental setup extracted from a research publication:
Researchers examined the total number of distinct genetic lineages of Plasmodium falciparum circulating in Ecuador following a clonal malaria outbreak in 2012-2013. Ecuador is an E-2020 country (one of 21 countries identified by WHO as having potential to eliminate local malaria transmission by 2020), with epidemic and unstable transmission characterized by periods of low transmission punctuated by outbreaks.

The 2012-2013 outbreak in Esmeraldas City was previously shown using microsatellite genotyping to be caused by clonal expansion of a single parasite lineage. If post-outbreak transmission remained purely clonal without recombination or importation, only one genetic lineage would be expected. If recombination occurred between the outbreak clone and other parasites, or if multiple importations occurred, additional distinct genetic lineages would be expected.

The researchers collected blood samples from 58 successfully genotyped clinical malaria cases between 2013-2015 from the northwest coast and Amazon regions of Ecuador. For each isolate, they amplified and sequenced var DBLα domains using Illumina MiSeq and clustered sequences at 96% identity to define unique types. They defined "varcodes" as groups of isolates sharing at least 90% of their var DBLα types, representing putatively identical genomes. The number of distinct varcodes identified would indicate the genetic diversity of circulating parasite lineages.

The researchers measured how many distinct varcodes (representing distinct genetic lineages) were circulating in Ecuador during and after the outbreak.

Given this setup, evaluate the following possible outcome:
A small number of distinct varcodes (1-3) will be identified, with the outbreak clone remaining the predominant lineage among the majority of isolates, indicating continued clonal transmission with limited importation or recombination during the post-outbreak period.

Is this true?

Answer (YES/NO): NO